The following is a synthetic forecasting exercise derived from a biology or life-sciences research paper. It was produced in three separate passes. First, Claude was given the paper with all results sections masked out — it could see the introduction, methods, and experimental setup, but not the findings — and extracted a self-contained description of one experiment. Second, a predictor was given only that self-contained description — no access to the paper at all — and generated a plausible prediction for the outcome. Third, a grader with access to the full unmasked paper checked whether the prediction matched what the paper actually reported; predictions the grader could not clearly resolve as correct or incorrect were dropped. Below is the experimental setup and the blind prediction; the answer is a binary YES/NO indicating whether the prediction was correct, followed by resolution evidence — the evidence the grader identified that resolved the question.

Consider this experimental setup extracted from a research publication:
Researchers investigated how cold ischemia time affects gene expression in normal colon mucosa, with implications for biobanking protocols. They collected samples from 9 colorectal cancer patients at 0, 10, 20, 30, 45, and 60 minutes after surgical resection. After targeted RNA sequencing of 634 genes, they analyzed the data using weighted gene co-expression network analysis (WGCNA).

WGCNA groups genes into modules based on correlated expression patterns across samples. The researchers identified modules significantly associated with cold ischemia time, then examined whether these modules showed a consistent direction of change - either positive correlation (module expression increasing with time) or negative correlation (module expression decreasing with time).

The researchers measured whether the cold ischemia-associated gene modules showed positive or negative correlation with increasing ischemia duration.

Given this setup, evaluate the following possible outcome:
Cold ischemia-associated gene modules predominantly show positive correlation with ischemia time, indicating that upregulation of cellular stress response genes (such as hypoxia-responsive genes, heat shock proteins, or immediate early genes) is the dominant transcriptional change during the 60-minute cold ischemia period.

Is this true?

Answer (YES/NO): NO